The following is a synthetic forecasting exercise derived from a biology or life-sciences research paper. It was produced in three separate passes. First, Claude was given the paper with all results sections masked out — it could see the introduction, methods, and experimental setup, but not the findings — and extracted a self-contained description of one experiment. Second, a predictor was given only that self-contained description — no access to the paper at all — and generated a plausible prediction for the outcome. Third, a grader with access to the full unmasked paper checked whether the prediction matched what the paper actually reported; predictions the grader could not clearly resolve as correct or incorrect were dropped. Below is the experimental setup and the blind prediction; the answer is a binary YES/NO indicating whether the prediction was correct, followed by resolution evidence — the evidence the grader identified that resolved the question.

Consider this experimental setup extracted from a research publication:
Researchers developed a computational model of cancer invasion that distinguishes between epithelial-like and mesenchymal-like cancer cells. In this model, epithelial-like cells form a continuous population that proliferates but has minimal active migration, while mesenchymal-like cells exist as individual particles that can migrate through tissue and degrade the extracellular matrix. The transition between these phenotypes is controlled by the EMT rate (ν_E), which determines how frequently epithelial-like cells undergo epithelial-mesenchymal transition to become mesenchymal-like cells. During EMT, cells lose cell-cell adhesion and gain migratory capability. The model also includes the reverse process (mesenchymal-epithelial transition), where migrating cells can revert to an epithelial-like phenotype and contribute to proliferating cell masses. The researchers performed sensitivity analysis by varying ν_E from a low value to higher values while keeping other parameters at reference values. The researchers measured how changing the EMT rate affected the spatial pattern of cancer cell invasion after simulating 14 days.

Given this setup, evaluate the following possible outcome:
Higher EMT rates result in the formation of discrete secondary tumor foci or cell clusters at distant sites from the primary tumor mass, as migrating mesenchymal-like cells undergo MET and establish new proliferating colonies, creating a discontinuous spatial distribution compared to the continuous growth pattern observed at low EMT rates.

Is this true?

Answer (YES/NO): NO